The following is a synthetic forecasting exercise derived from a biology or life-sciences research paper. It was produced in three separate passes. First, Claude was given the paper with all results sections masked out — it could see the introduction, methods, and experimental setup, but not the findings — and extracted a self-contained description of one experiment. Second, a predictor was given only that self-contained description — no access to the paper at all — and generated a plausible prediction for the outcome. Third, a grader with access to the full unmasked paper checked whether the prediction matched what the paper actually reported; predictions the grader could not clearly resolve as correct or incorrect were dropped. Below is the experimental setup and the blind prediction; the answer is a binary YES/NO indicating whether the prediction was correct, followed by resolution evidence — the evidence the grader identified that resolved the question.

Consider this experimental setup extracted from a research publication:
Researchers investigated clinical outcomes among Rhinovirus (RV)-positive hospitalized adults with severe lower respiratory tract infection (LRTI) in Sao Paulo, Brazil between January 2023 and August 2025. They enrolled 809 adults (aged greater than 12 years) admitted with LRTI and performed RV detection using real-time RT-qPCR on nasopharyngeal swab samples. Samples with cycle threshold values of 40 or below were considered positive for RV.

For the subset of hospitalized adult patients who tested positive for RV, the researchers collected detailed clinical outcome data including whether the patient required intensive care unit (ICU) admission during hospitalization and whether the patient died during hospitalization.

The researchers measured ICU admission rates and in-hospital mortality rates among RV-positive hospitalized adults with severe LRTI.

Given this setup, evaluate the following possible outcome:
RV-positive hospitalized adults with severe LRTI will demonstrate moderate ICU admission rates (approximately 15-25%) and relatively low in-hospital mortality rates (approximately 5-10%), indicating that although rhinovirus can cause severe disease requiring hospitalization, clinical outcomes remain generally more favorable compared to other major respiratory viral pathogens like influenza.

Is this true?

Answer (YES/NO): NO